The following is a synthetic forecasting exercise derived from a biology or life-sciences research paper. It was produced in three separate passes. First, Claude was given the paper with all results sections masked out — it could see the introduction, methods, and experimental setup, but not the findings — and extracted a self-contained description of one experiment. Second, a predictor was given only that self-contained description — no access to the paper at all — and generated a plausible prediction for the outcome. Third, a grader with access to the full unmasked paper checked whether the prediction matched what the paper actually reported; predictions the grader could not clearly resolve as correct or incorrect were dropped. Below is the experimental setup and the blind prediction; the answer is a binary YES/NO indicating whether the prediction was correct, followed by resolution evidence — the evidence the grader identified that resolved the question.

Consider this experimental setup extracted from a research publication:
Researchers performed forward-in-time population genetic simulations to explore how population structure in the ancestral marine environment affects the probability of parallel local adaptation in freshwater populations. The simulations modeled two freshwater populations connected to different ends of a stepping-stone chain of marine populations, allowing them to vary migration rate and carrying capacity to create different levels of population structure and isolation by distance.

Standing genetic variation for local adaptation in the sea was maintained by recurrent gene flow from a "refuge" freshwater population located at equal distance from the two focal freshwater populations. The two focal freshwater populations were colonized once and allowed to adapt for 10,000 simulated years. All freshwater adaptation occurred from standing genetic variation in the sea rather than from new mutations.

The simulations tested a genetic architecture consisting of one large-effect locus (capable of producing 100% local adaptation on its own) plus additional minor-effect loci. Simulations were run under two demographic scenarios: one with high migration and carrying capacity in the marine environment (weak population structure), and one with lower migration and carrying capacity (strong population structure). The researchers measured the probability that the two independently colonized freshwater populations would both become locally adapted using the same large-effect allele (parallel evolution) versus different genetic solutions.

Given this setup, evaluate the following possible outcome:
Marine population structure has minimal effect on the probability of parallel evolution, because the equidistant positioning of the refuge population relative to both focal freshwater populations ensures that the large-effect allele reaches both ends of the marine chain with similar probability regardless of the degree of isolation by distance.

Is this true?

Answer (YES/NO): NO